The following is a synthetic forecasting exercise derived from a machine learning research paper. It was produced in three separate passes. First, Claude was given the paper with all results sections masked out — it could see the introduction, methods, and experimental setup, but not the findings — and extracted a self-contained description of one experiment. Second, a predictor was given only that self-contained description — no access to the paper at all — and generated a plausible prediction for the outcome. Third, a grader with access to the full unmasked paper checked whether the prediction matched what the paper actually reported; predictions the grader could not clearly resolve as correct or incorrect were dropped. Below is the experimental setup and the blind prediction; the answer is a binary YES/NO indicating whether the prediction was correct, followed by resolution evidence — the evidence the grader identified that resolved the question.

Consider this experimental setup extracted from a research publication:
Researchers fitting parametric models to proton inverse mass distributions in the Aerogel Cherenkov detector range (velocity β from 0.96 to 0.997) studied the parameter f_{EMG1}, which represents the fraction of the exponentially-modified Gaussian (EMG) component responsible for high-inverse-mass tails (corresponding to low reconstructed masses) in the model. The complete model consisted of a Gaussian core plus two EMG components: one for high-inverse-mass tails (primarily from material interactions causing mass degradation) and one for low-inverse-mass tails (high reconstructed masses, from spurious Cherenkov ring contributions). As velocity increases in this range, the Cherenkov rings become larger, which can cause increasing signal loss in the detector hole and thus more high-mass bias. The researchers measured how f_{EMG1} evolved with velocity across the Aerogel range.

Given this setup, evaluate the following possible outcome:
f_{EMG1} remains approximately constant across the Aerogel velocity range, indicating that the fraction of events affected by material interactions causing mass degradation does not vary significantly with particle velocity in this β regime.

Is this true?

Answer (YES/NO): NO